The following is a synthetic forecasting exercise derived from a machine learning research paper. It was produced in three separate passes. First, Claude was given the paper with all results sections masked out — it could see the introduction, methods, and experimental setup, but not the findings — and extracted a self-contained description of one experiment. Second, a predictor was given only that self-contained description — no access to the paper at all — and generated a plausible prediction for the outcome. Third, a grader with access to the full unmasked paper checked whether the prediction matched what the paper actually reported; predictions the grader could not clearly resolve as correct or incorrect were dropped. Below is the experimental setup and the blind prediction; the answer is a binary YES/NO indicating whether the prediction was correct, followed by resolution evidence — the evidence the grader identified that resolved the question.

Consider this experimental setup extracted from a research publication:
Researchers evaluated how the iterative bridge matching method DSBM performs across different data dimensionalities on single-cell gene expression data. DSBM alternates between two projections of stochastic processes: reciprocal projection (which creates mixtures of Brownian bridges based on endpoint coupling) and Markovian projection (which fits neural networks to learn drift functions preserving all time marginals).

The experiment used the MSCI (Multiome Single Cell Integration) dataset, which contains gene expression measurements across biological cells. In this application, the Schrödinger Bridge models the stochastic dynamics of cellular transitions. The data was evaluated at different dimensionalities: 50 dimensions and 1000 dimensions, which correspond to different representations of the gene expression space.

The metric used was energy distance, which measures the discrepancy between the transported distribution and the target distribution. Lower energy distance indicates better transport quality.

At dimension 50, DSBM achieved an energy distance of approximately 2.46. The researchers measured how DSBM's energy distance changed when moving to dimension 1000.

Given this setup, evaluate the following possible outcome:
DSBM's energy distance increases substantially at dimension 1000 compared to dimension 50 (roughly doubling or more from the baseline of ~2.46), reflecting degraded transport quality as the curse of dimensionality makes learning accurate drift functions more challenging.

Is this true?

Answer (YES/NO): NO